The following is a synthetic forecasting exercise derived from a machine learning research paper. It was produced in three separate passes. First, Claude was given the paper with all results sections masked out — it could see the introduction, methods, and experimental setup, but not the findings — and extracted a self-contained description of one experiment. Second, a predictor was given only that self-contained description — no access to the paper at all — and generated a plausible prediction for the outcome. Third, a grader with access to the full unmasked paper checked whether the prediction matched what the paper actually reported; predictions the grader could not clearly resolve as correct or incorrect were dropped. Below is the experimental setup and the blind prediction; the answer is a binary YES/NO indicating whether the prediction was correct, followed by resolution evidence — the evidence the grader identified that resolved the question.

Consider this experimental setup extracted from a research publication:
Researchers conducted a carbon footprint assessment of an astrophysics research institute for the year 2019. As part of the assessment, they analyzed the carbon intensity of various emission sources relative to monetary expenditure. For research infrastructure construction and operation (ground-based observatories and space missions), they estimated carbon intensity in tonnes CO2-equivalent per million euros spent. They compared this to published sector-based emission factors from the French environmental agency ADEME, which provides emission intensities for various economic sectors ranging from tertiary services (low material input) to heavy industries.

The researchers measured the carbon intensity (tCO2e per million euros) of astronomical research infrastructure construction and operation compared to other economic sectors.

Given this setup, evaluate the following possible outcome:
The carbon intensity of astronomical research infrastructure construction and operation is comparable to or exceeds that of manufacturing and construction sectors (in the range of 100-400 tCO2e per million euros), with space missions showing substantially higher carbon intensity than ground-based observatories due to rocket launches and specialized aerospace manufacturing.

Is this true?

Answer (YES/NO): NO